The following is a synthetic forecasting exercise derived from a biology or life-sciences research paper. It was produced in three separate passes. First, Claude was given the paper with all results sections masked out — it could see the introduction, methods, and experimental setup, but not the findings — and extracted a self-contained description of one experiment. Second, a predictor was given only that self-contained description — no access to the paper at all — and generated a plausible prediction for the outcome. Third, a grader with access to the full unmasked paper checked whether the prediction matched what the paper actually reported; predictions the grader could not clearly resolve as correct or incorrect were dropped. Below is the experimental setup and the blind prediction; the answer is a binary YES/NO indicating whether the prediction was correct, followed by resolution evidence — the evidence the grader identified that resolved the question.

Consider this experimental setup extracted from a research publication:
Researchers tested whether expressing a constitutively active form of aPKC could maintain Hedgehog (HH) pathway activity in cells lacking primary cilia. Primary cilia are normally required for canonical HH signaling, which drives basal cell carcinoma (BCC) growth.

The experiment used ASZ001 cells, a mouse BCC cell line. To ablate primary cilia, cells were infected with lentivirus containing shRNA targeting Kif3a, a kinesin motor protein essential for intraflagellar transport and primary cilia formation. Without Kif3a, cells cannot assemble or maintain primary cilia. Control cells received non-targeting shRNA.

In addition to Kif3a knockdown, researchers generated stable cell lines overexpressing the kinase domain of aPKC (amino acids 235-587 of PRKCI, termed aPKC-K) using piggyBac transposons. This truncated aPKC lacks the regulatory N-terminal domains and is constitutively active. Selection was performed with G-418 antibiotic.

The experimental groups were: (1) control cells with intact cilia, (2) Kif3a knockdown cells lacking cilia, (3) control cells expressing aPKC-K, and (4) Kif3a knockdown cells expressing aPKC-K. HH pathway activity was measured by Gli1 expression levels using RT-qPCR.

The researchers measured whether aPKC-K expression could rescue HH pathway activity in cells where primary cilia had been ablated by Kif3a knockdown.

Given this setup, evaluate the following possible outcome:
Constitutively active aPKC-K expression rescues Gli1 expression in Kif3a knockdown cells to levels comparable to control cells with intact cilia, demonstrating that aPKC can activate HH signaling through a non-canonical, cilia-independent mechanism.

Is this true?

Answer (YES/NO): NO